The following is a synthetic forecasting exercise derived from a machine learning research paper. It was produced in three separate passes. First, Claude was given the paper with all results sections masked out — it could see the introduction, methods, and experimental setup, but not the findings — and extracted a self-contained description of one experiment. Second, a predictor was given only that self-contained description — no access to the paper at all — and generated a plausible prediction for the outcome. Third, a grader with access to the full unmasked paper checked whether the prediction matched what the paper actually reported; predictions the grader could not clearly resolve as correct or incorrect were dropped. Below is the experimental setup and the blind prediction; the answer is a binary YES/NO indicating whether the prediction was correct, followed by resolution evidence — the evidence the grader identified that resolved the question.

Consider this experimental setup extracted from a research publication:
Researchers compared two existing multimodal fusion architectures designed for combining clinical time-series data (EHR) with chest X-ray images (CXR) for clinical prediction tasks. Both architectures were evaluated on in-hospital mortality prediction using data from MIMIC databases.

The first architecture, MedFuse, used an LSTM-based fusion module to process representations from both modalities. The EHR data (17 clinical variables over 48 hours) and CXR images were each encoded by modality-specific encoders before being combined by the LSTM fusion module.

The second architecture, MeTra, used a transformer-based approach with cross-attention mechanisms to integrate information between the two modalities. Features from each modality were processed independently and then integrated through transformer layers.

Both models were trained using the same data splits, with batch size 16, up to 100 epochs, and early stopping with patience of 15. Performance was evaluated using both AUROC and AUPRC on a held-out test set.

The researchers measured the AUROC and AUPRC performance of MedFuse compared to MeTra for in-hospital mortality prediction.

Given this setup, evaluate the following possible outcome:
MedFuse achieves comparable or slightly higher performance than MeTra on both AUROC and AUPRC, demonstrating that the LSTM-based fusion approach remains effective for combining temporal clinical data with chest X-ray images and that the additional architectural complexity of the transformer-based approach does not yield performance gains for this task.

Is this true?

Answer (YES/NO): NO